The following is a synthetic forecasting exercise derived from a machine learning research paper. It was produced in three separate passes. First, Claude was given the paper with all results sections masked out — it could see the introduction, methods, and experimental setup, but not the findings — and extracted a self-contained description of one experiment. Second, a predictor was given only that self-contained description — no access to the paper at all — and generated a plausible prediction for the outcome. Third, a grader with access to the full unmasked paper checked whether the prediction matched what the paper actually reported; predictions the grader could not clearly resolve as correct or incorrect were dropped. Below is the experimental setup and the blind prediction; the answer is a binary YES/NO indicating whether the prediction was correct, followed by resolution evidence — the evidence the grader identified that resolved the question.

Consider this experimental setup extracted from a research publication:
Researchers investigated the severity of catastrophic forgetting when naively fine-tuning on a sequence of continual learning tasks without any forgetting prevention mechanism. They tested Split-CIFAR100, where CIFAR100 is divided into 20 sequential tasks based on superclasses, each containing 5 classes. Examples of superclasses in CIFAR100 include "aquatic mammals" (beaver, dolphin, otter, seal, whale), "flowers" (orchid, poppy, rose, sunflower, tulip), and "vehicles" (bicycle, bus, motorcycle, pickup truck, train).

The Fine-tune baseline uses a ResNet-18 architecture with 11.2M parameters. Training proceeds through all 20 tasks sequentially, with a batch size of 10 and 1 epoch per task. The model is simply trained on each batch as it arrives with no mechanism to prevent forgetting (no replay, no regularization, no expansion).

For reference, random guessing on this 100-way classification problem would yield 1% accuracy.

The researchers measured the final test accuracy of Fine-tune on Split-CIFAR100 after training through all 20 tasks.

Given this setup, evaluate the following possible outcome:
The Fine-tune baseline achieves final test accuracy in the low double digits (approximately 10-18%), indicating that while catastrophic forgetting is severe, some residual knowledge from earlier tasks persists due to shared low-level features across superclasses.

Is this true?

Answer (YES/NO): NO